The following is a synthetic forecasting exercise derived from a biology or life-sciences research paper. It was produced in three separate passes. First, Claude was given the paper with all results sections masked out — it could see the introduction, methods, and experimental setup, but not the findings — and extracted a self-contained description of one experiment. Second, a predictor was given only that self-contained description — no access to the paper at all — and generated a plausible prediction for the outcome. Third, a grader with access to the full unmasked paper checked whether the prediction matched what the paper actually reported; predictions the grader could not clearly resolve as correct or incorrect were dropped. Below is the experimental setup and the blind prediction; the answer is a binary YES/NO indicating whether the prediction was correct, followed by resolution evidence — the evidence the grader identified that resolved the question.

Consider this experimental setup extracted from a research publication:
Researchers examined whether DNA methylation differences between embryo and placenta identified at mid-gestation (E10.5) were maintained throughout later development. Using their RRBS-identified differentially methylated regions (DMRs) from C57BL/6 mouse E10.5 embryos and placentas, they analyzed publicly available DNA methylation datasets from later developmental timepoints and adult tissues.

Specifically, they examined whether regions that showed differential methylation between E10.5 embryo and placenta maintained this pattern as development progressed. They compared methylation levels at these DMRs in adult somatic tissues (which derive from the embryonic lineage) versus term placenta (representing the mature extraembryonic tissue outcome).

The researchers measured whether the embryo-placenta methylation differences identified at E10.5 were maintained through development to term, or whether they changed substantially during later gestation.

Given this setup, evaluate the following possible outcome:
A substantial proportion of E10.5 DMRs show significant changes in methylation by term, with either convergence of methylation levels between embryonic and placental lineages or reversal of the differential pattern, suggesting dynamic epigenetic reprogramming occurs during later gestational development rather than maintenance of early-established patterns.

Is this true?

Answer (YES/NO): NO